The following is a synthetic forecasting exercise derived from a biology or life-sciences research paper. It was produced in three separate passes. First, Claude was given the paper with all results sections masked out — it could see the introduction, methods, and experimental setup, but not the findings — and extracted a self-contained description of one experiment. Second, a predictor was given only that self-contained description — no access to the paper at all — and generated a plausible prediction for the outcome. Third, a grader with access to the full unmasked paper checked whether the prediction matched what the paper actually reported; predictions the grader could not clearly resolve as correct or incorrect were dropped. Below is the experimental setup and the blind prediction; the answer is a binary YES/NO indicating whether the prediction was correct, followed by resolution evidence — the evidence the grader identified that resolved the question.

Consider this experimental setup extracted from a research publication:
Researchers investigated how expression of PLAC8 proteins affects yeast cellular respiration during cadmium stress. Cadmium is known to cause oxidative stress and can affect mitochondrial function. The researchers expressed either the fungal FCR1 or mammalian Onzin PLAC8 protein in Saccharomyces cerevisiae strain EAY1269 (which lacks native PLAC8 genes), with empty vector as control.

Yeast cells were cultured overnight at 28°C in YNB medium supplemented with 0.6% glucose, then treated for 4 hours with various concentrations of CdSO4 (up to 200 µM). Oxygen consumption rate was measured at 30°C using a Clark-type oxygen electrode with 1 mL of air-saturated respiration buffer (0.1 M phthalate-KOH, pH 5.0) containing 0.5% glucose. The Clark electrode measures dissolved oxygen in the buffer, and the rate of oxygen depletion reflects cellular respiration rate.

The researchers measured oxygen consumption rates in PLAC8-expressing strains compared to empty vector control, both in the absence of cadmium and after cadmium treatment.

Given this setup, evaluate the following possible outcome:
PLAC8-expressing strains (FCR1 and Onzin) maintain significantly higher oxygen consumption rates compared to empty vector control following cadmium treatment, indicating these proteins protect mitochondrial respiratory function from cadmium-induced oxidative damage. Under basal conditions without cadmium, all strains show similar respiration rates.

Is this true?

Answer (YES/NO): NO